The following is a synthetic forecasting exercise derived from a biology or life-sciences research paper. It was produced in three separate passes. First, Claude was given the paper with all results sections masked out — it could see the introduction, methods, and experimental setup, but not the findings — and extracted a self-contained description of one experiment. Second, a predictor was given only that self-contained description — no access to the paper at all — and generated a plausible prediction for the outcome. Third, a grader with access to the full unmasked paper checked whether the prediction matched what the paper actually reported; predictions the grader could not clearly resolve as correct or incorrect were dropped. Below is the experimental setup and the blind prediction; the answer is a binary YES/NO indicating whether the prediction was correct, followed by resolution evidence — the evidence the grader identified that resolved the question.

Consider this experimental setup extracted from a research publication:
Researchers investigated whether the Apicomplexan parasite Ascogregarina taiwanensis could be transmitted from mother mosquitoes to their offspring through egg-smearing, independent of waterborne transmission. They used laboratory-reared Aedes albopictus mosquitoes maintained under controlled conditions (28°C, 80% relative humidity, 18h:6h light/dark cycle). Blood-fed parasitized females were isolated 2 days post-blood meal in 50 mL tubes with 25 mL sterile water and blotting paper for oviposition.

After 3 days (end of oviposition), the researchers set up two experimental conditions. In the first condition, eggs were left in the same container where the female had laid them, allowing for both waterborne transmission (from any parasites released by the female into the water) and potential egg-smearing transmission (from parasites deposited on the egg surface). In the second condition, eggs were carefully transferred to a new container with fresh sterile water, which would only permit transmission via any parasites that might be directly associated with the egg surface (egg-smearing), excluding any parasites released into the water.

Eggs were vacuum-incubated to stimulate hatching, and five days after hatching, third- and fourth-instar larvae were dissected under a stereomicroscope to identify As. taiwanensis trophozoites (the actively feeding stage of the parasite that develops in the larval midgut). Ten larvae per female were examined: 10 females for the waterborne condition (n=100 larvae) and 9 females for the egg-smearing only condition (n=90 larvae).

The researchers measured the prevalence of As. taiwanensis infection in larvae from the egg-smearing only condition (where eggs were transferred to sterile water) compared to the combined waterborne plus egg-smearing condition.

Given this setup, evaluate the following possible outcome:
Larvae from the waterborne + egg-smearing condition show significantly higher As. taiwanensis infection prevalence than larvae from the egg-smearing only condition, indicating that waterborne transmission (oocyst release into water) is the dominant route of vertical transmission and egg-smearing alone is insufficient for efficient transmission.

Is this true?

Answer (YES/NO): YES